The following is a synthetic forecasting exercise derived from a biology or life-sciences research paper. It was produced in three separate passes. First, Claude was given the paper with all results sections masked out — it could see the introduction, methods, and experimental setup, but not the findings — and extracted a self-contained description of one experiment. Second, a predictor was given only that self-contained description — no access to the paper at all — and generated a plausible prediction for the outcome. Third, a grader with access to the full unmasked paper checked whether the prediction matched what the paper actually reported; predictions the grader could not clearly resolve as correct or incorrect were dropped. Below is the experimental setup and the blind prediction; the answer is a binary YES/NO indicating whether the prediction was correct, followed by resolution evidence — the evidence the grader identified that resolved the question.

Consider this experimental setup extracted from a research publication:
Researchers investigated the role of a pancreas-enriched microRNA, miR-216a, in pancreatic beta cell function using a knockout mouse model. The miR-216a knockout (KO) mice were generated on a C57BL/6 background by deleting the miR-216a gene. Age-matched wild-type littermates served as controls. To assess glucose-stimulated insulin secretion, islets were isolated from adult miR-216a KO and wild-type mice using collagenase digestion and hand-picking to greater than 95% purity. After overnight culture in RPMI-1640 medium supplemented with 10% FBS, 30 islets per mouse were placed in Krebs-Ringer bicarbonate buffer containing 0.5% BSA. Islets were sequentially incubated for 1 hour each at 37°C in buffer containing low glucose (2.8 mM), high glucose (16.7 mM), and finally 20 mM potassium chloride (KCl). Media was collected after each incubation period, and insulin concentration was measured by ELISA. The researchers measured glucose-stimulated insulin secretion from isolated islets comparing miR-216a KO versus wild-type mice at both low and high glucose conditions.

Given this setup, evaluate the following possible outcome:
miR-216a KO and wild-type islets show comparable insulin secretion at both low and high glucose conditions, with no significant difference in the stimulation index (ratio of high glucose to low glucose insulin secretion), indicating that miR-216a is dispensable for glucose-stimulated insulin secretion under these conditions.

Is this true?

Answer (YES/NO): NO